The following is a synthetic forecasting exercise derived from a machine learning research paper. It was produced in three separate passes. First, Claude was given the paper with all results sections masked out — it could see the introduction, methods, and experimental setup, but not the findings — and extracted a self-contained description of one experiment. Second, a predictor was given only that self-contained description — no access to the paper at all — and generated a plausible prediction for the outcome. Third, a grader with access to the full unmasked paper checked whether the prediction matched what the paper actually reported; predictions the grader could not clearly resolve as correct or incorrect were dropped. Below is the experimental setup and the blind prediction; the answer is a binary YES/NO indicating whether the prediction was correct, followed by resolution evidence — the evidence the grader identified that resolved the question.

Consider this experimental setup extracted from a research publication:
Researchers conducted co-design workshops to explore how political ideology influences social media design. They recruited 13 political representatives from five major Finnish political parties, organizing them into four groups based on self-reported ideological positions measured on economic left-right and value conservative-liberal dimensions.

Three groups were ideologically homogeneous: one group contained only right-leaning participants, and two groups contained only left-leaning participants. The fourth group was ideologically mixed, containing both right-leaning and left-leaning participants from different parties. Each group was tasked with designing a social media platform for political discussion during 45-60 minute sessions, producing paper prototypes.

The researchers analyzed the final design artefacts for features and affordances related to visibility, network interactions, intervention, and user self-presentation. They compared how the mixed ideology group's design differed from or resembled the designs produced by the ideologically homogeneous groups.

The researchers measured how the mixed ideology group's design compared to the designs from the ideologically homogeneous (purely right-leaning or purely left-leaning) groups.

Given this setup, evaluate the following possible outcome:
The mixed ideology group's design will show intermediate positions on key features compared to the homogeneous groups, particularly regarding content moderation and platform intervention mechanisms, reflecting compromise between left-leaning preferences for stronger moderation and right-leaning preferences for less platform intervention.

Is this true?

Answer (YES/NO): NO